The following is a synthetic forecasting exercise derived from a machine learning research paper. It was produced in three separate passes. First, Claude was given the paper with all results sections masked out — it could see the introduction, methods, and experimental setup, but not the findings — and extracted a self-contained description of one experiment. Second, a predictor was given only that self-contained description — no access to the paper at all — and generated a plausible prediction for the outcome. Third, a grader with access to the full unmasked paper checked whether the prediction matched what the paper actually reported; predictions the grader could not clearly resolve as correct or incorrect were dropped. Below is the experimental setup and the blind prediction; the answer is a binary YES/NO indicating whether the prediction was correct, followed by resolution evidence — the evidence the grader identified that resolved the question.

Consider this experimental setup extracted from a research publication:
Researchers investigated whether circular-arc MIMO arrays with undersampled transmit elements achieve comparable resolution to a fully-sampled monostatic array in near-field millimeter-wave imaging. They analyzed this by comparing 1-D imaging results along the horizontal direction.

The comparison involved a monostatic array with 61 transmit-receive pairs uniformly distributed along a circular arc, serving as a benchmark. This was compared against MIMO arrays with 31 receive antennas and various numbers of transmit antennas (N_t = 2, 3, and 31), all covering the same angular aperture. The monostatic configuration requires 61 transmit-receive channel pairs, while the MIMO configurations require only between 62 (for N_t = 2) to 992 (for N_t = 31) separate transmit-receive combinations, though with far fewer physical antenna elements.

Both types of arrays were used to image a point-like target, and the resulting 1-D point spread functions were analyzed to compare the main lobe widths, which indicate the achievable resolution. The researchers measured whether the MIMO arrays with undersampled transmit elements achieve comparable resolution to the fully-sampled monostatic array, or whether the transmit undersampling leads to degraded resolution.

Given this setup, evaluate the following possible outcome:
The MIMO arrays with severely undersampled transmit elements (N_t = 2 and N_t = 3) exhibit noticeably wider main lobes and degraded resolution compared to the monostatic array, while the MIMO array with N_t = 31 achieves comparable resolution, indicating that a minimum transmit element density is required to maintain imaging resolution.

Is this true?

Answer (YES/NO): NO